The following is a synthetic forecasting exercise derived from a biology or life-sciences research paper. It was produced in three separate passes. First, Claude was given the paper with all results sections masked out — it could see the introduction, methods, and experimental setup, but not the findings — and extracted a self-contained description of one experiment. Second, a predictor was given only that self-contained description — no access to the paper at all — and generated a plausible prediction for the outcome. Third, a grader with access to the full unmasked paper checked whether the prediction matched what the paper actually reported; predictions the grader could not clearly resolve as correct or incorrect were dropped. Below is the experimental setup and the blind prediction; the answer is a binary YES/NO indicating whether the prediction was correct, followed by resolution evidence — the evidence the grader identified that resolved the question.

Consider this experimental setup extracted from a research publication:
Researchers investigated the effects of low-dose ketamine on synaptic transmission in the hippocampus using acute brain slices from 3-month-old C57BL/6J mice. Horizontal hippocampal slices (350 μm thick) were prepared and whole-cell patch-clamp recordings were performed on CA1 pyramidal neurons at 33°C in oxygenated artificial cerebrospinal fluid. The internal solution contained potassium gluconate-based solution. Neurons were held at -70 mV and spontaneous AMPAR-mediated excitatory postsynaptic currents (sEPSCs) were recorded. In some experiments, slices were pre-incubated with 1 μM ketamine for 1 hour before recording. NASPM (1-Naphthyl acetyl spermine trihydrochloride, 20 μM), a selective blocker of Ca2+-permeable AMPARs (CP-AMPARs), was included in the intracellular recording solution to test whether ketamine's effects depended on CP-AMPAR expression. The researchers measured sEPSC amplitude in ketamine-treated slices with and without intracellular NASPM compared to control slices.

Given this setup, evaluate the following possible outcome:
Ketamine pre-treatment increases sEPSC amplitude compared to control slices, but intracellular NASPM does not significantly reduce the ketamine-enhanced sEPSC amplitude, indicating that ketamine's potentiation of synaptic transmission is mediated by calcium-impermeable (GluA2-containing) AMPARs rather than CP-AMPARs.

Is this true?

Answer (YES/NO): NO